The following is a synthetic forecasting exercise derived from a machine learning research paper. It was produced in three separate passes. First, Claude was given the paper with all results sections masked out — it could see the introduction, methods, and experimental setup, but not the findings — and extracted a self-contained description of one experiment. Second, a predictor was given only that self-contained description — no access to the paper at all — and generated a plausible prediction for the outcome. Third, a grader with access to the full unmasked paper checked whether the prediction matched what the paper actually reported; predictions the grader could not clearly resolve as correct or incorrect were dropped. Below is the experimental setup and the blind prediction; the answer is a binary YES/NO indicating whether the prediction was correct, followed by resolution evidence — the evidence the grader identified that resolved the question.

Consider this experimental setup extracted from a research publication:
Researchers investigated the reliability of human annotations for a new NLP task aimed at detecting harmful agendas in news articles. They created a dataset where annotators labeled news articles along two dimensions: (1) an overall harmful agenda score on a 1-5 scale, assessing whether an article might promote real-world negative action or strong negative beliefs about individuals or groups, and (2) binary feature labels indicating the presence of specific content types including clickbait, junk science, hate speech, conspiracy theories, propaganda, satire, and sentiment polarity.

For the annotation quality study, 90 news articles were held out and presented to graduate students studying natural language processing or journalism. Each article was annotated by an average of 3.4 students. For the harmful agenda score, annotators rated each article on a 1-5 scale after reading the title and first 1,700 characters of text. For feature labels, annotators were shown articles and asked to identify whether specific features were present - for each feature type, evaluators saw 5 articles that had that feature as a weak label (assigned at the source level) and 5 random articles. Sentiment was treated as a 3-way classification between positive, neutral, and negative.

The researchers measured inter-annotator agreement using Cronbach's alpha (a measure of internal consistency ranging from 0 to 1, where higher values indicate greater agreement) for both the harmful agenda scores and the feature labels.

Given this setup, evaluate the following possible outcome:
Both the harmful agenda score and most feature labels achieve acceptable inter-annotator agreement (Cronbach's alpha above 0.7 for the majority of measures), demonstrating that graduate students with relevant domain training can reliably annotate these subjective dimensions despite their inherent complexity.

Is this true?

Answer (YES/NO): NO